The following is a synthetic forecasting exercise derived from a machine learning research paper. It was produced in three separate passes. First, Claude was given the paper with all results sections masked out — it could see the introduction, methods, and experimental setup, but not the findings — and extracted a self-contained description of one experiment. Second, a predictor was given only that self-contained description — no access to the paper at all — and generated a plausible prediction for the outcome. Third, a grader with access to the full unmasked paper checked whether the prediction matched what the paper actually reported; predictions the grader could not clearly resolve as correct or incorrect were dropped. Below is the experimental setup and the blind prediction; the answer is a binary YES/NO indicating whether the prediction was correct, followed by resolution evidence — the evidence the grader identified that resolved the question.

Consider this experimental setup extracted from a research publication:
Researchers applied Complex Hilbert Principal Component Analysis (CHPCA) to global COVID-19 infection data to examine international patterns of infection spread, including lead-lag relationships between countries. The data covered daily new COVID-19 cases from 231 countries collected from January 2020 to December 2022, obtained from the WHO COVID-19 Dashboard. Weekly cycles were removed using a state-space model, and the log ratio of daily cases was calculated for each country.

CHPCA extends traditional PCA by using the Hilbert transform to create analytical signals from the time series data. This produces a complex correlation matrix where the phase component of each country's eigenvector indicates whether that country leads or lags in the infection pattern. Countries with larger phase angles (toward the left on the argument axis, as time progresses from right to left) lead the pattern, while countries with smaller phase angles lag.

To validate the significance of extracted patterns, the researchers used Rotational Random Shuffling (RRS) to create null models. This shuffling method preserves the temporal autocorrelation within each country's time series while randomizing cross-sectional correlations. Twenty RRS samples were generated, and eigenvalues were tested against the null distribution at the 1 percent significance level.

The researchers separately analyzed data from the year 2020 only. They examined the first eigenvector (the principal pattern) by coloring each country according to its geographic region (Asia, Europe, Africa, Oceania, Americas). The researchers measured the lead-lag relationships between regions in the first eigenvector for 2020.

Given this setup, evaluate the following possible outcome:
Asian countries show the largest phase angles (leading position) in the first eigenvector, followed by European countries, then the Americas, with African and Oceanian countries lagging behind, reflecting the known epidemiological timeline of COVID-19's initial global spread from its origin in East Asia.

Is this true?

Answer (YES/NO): NO